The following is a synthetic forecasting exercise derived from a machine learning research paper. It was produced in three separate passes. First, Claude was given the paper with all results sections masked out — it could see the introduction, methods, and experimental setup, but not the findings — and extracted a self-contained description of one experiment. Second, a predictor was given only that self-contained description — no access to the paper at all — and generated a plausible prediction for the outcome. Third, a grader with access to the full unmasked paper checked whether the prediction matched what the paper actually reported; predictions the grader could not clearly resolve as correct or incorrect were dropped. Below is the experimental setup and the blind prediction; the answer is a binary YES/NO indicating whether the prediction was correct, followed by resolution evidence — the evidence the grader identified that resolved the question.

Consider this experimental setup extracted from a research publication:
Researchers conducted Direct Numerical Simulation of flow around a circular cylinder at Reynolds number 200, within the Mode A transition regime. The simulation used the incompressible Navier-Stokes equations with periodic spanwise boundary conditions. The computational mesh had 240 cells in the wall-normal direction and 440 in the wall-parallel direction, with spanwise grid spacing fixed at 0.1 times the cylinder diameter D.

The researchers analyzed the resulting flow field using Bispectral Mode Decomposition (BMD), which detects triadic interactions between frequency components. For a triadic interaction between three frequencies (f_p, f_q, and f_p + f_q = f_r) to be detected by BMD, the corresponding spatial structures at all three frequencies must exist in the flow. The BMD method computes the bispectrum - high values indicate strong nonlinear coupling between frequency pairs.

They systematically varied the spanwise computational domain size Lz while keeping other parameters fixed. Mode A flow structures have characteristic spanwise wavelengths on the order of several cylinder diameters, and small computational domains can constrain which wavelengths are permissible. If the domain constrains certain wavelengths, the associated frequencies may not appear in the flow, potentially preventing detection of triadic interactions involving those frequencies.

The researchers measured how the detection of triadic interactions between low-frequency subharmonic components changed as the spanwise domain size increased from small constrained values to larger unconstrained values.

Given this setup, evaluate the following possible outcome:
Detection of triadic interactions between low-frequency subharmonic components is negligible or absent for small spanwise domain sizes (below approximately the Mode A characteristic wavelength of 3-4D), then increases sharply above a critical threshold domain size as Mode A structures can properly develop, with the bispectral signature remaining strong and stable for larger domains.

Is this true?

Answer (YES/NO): YES